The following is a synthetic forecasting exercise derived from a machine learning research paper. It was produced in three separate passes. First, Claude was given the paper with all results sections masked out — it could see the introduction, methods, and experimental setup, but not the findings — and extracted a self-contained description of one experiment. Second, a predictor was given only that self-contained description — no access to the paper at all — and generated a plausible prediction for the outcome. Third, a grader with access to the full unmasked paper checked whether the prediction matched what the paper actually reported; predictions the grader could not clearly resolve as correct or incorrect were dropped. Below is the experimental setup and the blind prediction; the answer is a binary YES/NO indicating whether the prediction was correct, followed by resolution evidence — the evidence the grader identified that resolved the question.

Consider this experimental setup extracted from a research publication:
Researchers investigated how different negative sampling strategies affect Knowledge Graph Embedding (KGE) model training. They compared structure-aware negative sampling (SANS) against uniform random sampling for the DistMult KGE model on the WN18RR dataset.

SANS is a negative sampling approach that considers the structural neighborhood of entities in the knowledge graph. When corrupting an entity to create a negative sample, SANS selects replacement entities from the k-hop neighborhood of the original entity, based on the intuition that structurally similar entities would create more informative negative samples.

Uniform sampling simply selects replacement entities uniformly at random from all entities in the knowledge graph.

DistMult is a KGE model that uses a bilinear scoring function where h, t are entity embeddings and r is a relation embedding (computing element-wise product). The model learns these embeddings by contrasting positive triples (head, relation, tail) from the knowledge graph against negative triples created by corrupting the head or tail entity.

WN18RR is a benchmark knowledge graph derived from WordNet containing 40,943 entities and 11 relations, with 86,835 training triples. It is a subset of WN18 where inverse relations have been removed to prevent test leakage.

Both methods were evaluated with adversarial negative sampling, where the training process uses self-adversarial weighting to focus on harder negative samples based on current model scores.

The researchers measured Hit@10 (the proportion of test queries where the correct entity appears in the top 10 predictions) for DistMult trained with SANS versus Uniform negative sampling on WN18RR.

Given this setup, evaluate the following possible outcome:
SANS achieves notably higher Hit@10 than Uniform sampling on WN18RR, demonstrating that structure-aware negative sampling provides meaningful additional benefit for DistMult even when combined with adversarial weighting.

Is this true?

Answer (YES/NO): NO